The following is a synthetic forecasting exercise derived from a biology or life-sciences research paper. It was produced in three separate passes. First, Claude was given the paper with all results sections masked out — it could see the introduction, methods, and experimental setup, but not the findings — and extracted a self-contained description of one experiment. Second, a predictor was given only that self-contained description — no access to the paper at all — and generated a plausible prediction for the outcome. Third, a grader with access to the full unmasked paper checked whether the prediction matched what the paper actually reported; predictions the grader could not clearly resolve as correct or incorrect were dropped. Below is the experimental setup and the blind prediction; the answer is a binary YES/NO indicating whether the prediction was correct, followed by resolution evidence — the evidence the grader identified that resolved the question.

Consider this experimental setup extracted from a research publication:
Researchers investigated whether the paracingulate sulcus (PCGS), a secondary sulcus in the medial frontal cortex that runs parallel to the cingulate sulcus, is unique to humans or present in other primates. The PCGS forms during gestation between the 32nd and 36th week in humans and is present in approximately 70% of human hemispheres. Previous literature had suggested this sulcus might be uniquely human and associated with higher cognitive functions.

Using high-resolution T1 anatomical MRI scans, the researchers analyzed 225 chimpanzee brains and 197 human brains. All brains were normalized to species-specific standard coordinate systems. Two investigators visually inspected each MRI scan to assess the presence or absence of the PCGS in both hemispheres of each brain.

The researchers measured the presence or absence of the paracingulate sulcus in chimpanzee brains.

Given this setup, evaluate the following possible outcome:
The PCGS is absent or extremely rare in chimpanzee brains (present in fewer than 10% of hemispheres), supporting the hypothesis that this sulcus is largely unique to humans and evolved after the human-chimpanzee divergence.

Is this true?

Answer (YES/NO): NO